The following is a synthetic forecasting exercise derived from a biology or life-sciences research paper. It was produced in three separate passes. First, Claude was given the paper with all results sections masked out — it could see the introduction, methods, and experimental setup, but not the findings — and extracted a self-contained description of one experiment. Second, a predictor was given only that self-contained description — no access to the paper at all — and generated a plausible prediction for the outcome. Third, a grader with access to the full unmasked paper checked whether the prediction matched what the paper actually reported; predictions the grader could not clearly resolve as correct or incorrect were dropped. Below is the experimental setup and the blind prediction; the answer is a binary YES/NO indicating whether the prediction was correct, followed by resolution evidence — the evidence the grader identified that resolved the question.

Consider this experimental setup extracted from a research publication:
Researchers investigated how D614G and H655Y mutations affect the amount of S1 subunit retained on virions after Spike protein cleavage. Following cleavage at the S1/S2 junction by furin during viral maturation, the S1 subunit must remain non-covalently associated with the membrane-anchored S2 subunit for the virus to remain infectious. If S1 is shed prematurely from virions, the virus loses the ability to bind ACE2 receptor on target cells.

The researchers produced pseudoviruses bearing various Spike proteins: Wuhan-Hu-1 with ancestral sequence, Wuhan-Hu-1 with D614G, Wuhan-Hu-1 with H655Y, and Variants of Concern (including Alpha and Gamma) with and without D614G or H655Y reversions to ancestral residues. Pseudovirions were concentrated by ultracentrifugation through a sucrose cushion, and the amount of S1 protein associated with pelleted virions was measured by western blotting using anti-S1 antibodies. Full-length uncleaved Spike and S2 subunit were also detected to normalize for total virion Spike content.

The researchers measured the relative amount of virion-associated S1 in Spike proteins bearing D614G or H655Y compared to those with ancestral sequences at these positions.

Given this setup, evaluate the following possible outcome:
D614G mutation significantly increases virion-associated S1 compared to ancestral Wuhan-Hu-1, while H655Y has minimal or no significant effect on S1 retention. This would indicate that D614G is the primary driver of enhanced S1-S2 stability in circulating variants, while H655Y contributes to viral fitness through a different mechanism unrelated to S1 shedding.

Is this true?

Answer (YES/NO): NO